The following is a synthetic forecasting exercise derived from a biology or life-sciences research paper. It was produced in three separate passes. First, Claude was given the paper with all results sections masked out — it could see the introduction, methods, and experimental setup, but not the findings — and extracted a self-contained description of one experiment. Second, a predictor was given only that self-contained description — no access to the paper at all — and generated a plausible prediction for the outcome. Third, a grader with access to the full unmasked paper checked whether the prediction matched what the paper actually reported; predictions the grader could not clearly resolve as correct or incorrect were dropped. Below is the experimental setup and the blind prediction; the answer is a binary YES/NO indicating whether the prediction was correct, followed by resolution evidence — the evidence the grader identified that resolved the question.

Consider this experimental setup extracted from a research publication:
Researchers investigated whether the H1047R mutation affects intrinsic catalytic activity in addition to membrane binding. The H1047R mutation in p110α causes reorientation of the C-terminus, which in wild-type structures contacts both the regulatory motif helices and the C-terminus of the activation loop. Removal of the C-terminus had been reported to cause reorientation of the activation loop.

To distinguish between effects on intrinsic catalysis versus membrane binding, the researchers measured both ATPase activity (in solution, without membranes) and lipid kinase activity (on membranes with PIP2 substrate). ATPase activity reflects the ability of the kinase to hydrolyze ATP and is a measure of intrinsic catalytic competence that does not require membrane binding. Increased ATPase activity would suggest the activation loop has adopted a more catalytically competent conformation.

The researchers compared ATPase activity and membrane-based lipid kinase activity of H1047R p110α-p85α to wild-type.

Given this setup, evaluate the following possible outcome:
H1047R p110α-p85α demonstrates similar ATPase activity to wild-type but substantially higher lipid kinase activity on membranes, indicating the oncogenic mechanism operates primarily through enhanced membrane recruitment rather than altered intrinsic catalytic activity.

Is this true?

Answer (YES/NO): NO